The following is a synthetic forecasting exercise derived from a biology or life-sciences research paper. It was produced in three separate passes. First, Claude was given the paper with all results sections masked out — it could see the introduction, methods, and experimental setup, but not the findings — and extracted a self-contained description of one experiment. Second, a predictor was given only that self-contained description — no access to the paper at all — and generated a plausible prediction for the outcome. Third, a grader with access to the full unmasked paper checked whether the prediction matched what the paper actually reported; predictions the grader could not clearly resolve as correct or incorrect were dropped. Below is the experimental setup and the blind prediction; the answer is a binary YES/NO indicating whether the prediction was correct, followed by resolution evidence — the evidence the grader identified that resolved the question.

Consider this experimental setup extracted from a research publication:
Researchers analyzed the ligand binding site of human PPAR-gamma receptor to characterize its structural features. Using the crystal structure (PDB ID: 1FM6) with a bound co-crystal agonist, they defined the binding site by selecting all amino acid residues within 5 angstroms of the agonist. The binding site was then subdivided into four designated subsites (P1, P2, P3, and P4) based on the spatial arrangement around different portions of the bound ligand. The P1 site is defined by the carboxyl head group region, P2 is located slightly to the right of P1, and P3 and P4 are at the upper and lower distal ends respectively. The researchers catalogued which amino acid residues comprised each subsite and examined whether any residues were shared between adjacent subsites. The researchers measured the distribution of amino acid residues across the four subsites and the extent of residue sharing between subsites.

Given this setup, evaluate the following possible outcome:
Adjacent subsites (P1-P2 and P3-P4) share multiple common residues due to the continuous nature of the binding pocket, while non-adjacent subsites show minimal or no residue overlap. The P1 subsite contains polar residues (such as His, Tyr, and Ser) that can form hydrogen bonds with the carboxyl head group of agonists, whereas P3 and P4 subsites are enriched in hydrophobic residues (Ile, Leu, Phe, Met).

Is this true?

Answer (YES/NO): NO